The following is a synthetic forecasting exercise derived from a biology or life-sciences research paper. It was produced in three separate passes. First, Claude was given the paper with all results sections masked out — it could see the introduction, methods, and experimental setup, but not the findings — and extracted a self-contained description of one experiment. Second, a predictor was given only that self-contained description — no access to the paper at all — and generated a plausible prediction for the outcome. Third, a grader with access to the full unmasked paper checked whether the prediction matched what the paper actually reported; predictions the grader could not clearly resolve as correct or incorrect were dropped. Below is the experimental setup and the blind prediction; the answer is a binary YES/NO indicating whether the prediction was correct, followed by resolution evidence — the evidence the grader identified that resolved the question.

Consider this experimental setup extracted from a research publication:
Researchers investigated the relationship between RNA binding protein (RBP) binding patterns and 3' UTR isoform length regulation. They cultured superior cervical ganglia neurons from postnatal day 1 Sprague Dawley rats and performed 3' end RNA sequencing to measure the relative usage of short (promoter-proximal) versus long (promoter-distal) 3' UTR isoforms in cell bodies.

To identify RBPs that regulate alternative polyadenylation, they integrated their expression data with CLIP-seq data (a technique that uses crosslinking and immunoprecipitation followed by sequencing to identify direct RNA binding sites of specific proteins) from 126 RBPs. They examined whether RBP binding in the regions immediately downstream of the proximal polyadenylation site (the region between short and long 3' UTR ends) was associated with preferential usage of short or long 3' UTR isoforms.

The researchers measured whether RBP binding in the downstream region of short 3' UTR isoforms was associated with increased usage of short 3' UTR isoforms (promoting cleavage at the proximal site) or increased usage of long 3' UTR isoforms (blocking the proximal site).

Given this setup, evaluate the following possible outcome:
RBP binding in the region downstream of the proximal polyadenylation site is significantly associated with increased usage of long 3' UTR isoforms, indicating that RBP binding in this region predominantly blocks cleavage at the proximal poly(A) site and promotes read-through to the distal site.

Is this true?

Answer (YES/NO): YES